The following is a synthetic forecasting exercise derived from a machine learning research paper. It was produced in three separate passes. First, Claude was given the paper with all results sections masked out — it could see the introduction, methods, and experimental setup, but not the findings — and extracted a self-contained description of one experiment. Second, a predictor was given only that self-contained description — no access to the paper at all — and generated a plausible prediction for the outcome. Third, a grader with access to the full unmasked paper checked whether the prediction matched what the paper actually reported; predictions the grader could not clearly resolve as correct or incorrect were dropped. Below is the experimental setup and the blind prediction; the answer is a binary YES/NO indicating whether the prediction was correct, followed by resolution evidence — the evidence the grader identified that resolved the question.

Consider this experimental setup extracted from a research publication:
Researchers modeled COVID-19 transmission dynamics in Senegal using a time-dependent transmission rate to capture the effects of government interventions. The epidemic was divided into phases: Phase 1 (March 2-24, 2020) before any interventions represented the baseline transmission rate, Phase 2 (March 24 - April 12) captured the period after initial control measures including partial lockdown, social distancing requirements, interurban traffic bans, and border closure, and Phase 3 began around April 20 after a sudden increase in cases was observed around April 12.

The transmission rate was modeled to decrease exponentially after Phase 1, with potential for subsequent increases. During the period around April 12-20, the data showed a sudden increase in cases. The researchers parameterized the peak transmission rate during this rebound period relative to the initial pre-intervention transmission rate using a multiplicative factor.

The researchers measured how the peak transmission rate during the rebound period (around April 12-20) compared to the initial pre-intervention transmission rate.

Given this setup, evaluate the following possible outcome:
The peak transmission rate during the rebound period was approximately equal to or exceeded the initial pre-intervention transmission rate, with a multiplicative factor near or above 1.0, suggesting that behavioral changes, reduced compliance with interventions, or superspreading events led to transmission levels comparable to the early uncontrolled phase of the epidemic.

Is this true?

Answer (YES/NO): YES